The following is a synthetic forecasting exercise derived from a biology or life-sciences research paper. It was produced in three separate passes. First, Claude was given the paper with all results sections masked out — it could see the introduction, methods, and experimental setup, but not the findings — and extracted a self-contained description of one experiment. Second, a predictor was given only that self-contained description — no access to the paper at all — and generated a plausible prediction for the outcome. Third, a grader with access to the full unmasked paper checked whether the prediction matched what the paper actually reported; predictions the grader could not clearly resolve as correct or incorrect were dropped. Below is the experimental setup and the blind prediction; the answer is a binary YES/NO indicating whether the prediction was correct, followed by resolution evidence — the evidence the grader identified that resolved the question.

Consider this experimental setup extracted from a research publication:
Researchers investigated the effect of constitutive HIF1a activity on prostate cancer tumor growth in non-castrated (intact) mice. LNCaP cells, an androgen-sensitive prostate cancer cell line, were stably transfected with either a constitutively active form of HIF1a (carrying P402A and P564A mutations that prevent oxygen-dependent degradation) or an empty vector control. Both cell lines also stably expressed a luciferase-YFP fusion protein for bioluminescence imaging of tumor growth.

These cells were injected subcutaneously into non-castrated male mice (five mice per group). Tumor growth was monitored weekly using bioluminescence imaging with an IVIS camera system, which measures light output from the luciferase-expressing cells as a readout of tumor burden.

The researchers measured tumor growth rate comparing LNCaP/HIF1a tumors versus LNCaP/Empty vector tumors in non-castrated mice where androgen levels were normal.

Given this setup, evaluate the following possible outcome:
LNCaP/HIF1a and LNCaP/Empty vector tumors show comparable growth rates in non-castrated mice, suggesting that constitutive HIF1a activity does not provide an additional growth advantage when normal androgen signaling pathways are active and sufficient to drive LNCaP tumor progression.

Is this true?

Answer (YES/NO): NO